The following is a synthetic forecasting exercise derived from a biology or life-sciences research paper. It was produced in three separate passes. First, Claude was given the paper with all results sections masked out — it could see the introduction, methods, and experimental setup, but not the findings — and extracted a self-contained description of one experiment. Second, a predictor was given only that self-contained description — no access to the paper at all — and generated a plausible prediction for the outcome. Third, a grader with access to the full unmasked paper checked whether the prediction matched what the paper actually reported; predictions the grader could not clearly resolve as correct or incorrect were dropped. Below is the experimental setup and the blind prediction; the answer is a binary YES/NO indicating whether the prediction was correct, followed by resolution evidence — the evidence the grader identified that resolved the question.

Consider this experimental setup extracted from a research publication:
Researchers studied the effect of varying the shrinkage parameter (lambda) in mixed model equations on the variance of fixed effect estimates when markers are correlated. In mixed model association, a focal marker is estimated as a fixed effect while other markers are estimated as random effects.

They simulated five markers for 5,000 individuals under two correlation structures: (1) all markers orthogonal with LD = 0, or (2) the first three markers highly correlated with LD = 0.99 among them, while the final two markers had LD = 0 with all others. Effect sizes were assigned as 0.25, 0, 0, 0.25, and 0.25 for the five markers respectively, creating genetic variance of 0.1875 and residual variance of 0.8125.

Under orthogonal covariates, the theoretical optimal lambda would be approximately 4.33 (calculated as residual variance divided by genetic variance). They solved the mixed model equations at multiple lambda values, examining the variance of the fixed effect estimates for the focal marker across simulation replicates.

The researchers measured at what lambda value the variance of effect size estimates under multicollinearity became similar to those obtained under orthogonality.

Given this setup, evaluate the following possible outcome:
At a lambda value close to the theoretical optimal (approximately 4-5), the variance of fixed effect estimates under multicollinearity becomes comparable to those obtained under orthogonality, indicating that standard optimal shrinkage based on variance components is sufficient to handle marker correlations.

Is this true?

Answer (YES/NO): NO